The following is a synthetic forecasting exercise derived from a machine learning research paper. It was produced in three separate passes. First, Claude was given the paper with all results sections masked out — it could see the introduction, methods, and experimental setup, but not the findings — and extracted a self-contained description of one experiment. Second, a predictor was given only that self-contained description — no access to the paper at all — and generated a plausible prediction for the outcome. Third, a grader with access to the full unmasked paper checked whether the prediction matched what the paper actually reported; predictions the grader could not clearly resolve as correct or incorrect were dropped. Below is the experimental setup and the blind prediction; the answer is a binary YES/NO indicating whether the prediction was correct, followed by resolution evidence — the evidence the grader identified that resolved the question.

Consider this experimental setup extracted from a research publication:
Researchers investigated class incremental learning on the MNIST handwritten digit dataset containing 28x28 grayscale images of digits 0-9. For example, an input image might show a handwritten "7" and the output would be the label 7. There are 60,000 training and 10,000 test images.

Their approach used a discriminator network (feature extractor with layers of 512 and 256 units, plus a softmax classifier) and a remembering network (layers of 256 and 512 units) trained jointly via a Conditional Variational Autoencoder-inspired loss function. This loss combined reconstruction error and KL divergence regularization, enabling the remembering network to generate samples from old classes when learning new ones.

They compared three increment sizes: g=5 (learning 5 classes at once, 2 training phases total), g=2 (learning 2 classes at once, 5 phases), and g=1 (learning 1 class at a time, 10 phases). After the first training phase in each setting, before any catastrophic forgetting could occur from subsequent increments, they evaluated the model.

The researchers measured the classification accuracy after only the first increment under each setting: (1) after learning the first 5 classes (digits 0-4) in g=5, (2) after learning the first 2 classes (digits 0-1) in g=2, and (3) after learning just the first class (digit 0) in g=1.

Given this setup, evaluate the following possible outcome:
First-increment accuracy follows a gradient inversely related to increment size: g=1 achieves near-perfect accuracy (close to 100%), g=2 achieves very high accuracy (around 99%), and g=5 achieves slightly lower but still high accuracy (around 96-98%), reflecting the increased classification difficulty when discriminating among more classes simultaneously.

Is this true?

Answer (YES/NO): YES